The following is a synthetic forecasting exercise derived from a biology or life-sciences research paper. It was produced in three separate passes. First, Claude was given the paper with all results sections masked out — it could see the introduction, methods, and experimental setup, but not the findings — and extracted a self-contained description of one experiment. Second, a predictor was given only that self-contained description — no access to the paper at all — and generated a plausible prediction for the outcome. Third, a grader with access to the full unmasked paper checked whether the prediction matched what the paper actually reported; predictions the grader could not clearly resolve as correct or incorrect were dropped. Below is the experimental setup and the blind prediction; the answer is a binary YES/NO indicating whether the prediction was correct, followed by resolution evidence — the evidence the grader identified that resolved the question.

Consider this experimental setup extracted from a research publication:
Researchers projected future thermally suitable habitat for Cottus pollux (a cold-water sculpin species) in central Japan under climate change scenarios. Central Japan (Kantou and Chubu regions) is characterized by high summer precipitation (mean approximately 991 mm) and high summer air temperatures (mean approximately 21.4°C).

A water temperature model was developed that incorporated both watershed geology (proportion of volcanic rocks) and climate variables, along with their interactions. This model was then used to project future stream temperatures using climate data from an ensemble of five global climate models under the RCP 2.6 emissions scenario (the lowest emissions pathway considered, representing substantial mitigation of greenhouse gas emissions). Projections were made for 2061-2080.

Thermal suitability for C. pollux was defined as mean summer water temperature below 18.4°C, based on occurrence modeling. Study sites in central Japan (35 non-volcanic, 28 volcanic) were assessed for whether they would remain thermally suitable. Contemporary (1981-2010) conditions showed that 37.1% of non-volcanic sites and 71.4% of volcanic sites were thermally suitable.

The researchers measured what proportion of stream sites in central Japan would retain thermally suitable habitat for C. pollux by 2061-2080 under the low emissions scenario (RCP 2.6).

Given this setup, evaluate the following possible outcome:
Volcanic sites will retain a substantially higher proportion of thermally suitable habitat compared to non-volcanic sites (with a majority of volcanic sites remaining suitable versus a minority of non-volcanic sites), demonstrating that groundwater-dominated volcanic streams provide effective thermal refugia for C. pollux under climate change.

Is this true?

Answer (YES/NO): NO